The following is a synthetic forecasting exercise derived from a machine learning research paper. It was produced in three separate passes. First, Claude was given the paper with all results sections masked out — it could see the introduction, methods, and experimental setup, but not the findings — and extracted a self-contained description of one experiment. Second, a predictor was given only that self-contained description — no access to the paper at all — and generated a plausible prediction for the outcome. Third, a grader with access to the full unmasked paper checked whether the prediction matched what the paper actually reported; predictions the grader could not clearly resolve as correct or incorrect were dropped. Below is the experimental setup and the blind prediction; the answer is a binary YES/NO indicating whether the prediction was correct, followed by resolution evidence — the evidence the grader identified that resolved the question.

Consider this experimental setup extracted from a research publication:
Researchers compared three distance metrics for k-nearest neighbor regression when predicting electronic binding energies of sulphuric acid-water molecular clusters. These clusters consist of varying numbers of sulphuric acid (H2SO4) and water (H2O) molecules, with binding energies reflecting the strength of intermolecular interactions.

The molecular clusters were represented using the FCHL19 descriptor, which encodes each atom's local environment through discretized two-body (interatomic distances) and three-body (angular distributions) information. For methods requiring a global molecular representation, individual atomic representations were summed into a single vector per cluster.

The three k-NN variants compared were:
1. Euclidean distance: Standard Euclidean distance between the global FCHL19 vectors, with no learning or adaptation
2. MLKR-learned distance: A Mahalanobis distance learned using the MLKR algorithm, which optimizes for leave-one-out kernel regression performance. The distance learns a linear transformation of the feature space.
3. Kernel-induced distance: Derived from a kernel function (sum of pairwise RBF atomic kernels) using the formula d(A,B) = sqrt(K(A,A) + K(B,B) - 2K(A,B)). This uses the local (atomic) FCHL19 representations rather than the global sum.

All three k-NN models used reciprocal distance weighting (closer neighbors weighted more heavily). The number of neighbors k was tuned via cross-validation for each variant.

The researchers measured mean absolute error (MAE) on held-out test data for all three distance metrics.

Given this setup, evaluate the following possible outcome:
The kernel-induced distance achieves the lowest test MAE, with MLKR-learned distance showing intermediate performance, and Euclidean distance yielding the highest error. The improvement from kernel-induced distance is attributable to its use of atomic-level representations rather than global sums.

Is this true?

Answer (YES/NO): NO